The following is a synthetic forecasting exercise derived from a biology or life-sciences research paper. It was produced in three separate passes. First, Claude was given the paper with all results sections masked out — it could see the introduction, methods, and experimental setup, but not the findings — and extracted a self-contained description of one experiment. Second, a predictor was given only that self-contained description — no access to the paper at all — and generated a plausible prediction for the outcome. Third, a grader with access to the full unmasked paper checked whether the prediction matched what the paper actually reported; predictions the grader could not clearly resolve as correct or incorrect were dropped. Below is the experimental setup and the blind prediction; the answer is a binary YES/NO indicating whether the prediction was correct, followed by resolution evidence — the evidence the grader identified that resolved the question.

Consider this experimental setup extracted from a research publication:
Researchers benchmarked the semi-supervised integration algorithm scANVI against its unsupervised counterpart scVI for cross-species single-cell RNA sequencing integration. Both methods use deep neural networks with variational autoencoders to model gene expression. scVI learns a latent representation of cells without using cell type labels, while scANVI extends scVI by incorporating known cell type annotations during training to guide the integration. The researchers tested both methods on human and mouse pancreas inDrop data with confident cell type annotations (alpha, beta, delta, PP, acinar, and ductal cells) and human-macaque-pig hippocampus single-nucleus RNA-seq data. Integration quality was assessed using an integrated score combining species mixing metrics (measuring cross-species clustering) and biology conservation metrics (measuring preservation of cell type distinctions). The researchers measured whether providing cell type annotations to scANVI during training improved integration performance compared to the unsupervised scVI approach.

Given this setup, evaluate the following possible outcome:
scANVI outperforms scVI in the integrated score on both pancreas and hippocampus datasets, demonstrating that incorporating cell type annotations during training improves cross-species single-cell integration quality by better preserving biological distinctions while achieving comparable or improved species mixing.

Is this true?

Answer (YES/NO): YES